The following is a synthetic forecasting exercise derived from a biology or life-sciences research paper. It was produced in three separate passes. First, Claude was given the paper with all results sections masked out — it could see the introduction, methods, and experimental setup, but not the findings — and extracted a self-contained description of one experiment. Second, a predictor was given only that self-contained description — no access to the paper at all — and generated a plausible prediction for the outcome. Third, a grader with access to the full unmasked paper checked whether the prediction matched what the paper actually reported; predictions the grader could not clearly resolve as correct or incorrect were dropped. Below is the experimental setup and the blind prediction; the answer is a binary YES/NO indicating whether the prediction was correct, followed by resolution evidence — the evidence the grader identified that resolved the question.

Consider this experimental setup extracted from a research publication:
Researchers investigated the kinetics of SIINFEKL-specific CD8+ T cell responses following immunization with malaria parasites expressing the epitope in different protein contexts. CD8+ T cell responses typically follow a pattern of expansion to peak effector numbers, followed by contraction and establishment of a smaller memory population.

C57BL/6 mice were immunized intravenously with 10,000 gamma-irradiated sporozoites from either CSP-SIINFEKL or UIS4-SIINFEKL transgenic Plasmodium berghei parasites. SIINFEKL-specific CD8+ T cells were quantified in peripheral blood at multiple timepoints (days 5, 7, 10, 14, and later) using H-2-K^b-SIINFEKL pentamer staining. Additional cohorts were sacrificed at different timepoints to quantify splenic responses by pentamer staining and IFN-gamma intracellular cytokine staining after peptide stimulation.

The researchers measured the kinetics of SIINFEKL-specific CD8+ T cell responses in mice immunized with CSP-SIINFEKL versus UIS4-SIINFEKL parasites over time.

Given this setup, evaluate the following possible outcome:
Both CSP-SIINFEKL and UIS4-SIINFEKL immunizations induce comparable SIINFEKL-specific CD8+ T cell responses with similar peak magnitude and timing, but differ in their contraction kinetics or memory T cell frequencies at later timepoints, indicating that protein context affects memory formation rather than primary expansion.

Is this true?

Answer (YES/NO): NO